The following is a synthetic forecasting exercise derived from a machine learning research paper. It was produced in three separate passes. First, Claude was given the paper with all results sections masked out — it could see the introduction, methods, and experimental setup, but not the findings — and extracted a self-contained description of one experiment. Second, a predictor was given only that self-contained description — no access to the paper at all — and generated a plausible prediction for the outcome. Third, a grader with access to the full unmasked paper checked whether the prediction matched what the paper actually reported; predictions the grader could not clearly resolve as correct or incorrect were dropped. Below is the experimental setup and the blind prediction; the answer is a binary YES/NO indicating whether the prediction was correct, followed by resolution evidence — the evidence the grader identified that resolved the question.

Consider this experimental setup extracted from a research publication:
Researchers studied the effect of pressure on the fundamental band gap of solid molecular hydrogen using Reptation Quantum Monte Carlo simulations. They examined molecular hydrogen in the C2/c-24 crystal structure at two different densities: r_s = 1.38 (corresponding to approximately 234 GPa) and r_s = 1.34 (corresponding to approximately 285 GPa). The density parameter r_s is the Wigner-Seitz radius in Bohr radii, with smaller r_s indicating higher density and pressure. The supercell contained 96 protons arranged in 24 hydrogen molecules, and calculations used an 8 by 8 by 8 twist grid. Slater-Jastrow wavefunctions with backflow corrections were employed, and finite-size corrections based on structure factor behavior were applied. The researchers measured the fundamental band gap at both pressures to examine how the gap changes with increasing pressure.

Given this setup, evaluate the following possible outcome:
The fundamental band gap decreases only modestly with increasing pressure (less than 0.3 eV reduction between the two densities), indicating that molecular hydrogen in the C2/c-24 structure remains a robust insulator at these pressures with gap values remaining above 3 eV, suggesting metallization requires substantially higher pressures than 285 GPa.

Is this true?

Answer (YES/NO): NO